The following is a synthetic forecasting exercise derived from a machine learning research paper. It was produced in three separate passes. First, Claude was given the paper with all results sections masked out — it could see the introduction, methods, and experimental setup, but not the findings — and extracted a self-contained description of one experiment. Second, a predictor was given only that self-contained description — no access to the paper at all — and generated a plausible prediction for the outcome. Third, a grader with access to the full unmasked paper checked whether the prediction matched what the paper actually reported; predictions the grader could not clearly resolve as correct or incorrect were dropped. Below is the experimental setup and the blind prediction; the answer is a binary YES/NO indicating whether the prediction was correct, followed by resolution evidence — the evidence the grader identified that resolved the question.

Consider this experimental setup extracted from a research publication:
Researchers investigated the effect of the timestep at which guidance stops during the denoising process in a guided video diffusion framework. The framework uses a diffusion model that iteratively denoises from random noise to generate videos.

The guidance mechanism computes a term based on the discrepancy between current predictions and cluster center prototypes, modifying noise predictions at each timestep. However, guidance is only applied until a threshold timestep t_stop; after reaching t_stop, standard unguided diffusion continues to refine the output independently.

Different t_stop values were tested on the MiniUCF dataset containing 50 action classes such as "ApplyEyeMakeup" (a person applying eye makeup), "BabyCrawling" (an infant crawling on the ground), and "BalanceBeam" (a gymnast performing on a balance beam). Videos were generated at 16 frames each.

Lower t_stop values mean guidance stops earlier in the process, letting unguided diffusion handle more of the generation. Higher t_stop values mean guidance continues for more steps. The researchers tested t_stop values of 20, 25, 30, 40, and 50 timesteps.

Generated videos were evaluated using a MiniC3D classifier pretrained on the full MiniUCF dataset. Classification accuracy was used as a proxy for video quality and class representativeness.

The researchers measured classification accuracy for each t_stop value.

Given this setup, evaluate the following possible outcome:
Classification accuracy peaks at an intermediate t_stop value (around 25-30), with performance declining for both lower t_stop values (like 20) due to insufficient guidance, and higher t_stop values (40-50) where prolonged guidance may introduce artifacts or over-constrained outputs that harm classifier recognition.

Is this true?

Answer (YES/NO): YES